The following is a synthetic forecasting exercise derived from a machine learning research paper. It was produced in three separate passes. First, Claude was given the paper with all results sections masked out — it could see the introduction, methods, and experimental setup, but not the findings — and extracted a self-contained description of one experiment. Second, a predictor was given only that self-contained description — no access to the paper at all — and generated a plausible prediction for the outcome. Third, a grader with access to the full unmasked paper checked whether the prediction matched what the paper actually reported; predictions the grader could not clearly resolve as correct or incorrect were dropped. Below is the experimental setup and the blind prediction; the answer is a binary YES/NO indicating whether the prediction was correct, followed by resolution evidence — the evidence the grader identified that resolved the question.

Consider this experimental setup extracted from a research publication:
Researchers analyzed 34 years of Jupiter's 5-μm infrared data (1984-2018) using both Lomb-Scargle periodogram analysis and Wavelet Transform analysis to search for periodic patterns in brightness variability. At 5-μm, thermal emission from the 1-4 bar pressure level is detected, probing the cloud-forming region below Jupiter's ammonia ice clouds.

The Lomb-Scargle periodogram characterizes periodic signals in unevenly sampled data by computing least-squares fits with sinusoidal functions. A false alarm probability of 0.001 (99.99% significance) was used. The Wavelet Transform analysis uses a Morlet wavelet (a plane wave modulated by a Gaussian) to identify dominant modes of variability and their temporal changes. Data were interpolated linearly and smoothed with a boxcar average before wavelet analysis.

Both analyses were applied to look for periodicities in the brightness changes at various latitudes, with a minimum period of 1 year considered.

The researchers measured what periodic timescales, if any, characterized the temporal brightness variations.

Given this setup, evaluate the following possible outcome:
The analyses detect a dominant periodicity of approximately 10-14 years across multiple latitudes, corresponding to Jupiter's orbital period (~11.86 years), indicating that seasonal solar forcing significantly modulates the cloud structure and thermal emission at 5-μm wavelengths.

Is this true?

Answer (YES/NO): NO